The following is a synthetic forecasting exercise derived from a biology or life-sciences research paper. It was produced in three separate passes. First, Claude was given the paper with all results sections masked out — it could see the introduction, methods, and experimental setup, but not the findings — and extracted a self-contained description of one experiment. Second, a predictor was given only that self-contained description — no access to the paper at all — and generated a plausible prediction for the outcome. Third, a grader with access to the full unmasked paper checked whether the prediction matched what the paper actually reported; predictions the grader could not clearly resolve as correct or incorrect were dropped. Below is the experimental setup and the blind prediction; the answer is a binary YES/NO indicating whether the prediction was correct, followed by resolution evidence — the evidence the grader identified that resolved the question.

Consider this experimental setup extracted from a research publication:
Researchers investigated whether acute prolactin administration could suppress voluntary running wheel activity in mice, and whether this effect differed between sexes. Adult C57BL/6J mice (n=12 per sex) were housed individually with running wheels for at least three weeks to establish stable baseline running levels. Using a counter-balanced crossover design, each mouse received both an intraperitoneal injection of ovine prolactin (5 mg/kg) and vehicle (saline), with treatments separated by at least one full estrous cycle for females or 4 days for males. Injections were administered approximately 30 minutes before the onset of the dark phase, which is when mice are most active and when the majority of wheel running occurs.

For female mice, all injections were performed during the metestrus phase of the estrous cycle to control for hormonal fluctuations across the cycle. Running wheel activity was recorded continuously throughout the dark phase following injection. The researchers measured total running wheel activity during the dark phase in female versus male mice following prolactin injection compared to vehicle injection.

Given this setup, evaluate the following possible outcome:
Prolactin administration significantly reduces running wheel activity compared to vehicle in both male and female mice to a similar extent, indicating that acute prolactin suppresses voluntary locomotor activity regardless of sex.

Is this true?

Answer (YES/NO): NO